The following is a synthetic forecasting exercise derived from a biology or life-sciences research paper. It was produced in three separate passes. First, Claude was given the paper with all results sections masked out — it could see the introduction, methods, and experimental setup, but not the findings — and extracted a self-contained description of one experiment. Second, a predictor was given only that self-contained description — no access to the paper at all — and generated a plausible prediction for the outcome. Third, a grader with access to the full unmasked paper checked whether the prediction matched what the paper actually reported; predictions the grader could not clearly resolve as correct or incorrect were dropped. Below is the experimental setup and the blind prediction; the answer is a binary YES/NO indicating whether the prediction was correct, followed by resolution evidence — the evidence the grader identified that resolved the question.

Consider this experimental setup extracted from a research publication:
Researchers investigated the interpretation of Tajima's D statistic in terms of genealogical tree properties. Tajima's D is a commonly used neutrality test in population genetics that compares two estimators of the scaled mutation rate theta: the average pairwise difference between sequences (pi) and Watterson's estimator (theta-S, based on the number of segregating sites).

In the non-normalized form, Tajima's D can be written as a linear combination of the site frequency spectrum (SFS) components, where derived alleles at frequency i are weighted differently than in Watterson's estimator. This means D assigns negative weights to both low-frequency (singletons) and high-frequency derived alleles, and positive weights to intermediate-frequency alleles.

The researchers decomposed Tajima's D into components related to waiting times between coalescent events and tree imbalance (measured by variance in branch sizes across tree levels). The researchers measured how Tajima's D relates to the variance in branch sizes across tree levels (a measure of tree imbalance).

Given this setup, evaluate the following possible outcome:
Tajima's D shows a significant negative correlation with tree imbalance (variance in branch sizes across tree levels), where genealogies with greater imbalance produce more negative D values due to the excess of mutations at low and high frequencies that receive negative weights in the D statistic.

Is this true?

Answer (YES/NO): YES